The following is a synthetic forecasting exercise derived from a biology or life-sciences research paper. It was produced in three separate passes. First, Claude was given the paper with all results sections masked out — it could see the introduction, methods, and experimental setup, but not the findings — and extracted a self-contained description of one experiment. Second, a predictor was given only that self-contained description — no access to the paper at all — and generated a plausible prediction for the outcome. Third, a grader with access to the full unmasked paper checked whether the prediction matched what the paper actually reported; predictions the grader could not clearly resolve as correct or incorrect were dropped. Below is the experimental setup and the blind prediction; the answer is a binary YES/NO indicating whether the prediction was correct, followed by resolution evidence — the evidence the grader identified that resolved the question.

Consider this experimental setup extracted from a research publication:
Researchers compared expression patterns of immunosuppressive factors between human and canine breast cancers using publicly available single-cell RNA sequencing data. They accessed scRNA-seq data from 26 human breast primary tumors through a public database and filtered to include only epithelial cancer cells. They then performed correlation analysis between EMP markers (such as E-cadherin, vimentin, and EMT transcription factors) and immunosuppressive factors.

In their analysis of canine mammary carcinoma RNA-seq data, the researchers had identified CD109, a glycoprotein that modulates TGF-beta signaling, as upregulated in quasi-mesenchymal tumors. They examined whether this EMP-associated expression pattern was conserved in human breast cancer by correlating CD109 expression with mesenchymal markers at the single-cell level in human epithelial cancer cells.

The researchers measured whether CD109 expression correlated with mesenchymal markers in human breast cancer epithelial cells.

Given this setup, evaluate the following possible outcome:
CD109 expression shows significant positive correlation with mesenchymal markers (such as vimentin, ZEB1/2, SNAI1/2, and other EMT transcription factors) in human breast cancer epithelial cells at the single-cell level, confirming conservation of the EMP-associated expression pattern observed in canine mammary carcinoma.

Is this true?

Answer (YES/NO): YES